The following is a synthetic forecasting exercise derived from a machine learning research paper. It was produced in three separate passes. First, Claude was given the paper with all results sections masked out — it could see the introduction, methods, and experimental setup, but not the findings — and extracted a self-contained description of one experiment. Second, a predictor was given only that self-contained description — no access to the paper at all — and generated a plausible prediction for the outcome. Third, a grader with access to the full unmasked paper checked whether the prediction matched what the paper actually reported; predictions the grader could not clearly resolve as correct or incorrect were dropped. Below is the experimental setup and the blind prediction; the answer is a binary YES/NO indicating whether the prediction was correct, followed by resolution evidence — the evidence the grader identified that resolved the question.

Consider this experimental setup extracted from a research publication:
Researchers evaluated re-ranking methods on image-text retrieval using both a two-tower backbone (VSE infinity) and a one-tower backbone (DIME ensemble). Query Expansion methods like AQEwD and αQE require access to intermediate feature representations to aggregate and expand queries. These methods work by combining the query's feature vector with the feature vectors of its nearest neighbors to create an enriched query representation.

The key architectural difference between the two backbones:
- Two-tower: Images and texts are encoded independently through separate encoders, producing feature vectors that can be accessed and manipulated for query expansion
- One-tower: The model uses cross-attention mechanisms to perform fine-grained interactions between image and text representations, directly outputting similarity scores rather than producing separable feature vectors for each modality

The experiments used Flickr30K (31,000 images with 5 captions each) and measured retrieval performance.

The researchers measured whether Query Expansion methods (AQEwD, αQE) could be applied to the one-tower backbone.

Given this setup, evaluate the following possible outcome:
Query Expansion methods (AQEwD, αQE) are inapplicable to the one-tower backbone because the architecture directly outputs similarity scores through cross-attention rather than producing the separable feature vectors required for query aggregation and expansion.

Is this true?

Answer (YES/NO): YES